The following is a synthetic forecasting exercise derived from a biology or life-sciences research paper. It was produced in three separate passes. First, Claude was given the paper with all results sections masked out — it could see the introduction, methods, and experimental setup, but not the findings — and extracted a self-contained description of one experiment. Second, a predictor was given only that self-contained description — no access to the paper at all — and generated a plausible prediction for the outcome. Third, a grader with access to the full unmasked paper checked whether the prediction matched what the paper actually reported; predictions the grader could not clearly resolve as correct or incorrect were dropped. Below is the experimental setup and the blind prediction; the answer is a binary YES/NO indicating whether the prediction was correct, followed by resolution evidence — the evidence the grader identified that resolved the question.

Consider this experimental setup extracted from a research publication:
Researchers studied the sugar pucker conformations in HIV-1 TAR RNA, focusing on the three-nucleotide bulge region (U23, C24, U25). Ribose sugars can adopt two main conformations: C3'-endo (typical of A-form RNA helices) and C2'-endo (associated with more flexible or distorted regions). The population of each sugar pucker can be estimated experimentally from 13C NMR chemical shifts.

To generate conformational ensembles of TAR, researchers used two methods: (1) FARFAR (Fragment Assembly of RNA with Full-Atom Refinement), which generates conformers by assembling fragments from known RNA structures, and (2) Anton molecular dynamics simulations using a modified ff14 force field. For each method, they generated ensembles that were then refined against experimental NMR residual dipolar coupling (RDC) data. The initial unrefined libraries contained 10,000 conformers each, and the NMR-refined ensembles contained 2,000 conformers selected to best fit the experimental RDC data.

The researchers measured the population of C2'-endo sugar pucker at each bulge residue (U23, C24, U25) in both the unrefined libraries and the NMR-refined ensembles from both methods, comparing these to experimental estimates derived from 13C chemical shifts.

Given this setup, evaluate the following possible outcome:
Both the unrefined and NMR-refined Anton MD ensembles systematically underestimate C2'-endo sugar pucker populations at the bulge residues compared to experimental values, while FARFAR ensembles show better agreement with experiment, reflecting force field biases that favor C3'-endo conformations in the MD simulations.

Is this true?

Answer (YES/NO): YES